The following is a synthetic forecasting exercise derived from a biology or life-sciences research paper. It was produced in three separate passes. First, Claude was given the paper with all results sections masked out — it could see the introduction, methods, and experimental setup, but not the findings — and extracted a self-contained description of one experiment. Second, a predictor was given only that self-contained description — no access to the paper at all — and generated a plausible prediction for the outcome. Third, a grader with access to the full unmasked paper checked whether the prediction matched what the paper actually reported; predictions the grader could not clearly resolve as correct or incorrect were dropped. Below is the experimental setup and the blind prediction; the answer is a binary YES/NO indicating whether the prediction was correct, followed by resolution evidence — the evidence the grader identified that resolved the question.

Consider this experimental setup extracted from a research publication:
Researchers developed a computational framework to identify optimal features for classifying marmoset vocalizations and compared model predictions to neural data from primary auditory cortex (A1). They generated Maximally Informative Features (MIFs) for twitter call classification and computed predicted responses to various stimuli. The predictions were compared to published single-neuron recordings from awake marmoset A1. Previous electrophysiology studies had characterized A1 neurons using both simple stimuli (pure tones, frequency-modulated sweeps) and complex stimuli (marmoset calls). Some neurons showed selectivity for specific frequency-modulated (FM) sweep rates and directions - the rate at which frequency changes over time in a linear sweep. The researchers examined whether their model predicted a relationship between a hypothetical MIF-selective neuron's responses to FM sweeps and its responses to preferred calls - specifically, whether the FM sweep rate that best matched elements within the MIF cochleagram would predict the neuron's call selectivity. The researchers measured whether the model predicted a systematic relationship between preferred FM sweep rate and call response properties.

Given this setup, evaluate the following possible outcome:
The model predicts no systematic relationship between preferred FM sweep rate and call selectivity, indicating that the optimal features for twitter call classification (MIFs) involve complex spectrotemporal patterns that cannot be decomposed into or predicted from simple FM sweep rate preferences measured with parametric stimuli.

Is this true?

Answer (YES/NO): NO